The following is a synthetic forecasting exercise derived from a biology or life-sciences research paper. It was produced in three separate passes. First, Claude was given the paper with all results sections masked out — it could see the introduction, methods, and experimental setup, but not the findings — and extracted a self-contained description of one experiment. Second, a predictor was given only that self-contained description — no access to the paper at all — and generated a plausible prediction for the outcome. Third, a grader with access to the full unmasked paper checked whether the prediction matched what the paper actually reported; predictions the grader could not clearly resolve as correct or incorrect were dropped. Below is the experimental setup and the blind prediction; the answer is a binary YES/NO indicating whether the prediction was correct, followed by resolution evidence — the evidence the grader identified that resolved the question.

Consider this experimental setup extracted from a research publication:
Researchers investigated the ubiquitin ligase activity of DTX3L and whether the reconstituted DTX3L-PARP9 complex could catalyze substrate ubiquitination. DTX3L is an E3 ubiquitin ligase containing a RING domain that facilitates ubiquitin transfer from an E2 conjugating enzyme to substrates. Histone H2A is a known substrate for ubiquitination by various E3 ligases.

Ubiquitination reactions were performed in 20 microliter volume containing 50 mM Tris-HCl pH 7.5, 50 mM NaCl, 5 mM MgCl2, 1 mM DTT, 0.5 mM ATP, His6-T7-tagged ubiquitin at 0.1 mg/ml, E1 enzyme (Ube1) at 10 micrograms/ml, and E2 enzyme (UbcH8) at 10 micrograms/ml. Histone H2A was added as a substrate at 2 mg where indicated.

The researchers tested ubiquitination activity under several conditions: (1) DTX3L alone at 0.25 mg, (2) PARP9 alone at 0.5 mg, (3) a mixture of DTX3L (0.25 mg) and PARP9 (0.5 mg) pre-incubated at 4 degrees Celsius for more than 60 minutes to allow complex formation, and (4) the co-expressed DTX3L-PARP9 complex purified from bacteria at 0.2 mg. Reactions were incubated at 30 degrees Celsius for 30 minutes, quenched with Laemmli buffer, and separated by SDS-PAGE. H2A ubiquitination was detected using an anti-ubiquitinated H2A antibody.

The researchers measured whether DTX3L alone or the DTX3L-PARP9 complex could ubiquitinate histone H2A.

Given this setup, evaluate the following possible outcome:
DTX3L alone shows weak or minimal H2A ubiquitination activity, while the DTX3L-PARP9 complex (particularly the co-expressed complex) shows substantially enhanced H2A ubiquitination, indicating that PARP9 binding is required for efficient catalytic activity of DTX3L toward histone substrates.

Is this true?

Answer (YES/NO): NO